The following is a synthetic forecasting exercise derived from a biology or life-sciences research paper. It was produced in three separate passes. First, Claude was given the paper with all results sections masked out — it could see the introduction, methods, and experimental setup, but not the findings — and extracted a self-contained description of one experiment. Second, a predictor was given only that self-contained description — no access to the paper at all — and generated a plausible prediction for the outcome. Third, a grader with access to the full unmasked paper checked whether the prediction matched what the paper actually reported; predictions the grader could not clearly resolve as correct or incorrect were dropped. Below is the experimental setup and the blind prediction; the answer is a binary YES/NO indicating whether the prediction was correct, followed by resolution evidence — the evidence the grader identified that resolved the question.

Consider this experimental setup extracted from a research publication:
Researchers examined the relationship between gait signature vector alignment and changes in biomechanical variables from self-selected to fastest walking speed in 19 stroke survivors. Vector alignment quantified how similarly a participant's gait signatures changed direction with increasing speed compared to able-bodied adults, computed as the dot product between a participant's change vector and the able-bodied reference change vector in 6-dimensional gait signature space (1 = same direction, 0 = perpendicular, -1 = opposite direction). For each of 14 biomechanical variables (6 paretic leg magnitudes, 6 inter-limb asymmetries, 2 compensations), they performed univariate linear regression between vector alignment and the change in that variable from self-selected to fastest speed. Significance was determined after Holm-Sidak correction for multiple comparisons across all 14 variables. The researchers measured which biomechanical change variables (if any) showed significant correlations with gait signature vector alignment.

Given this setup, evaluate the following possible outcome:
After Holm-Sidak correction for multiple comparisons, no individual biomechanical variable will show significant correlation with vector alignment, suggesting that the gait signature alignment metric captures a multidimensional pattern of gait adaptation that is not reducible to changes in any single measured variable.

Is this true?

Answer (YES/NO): NO